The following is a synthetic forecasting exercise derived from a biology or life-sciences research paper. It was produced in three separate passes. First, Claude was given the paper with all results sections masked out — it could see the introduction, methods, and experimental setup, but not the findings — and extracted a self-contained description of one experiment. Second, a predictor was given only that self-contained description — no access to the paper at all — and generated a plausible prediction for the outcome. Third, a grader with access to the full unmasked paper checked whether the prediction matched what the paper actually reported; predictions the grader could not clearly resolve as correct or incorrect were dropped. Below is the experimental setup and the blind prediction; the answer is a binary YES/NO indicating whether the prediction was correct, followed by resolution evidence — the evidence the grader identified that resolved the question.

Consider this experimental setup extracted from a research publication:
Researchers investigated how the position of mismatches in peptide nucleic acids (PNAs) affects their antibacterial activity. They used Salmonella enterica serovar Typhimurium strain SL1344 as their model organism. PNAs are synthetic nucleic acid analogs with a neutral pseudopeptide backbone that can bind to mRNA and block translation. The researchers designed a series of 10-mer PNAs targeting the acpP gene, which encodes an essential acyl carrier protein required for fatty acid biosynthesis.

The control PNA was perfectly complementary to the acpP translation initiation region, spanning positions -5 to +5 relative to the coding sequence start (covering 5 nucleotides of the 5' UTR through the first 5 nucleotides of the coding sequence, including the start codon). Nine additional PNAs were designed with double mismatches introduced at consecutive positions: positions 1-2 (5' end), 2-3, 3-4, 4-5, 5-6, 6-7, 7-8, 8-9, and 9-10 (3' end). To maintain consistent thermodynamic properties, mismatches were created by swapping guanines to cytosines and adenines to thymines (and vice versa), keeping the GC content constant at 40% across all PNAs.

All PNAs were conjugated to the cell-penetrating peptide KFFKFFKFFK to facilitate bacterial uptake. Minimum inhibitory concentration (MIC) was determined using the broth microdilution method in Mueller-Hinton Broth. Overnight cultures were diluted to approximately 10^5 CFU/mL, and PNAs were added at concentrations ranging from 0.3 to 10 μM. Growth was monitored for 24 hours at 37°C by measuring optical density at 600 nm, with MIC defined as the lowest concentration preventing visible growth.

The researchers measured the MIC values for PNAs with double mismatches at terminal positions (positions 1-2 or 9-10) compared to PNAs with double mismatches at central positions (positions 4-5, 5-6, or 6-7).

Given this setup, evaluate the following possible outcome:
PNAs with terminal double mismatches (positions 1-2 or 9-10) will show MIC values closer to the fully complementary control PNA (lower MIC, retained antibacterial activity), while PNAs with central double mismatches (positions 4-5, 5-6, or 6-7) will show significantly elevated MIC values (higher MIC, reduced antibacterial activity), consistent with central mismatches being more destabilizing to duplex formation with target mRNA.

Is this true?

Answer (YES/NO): YES